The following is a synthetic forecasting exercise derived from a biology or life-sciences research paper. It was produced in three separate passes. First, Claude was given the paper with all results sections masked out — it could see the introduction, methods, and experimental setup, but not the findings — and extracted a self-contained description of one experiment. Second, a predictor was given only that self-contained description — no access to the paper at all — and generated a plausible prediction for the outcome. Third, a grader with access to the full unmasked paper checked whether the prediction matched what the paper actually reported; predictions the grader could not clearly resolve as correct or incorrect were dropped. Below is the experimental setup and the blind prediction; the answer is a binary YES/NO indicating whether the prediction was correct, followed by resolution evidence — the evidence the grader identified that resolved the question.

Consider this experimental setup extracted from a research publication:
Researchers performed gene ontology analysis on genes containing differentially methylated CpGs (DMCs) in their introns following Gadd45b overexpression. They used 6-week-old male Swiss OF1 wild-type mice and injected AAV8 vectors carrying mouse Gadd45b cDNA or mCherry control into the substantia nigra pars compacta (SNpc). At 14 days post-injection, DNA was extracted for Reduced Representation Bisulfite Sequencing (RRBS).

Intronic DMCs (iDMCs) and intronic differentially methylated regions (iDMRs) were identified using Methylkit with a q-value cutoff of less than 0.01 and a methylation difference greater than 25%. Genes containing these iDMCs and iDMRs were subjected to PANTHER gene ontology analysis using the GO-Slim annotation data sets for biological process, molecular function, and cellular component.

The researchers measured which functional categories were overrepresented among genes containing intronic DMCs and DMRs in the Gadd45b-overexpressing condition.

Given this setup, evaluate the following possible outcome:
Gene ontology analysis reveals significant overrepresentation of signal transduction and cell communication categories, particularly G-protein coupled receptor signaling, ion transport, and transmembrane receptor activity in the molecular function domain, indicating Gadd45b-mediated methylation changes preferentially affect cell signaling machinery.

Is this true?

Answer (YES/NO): NO